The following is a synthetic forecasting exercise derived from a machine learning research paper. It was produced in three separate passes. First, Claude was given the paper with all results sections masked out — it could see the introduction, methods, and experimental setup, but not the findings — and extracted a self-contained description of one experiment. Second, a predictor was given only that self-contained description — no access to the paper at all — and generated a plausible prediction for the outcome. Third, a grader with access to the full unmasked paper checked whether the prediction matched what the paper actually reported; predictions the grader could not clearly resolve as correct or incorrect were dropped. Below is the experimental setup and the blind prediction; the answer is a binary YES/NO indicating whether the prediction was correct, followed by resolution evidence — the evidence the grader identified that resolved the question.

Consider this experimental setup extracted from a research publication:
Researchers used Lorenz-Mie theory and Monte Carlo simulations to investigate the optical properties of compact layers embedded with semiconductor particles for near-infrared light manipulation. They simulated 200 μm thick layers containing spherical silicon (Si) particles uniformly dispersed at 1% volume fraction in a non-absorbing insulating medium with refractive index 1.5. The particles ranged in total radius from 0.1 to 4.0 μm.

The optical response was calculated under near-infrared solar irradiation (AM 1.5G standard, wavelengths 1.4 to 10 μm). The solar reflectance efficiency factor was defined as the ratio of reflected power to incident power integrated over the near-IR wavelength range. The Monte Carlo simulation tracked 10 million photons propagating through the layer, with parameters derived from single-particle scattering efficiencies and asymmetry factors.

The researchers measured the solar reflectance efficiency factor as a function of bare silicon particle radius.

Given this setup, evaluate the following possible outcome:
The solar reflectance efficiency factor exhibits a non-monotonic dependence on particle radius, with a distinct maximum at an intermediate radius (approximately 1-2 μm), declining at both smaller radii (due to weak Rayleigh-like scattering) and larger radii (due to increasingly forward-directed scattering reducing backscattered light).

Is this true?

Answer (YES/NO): NO